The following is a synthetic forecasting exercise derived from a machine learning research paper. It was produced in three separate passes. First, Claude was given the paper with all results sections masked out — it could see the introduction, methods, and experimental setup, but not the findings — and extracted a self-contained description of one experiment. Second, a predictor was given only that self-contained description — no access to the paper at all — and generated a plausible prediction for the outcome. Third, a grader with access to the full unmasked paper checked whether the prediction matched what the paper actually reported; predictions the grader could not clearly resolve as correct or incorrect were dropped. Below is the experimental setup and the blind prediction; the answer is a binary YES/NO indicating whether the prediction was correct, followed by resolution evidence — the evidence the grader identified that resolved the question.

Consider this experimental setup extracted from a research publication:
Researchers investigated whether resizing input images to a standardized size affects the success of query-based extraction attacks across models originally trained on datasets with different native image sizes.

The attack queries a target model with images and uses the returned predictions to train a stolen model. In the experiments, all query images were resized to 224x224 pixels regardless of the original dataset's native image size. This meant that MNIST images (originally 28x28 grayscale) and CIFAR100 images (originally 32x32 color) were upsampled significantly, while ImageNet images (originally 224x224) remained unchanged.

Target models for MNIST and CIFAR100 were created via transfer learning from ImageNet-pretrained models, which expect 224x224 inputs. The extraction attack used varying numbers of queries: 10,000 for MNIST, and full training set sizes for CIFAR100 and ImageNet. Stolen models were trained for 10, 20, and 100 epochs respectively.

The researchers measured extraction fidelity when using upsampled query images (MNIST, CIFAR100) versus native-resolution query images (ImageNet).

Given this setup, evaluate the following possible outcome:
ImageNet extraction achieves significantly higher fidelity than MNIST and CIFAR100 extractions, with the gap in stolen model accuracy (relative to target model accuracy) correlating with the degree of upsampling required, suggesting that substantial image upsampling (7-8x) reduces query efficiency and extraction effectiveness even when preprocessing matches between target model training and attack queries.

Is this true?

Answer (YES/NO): NO